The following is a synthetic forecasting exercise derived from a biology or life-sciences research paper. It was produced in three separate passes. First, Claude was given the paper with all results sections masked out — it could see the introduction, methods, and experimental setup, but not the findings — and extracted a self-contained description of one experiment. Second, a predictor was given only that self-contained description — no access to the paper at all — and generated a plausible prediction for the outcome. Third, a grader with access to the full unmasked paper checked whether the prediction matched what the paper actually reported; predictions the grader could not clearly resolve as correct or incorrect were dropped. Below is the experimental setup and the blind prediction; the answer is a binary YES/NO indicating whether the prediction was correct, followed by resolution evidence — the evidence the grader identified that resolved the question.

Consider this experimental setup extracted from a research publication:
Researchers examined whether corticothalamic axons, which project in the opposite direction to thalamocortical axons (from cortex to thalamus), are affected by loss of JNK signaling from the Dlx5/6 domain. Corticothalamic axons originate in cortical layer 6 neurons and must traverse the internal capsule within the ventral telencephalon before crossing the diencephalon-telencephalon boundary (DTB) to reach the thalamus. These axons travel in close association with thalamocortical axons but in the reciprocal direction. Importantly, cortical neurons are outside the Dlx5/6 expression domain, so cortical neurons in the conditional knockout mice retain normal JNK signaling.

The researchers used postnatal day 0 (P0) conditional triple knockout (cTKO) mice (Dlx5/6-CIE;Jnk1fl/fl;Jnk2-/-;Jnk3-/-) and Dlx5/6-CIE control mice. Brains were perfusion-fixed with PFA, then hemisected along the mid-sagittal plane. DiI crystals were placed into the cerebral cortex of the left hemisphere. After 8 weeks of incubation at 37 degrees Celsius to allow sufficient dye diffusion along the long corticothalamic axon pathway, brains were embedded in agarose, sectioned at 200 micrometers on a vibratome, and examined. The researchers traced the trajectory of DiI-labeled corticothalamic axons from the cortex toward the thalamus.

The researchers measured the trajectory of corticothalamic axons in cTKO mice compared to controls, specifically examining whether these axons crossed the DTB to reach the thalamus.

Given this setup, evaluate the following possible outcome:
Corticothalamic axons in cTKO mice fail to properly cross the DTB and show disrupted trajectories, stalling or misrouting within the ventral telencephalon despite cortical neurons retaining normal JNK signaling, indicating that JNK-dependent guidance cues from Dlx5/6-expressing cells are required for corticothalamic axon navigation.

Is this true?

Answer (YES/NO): YES